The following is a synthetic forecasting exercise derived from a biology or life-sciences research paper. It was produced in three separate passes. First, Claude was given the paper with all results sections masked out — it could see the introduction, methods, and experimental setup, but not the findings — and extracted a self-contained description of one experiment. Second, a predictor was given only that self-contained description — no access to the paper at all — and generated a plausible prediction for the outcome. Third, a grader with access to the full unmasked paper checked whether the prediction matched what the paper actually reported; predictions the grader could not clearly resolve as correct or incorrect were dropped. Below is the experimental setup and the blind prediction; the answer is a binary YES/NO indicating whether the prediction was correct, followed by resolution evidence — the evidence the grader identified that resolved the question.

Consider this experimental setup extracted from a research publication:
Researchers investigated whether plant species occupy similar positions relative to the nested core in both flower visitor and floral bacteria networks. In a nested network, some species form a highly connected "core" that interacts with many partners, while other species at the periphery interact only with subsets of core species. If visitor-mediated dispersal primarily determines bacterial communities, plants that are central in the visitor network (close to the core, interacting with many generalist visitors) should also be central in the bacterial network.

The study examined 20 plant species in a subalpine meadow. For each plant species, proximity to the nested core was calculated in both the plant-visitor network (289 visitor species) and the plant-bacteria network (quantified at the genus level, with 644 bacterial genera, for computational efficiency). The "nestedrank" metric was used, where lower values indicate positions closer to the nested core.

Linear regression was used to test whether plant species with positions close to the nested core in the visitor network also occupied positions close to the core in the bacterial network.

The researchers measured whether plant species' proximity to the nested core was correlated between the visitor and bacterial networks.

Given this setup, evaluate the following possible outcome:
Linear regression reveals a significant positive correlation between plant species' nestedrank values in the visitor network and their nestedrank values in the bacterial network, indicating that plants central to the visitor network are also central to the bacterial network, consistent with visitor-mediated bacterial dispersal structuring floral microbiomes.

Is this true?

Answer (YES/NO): NO